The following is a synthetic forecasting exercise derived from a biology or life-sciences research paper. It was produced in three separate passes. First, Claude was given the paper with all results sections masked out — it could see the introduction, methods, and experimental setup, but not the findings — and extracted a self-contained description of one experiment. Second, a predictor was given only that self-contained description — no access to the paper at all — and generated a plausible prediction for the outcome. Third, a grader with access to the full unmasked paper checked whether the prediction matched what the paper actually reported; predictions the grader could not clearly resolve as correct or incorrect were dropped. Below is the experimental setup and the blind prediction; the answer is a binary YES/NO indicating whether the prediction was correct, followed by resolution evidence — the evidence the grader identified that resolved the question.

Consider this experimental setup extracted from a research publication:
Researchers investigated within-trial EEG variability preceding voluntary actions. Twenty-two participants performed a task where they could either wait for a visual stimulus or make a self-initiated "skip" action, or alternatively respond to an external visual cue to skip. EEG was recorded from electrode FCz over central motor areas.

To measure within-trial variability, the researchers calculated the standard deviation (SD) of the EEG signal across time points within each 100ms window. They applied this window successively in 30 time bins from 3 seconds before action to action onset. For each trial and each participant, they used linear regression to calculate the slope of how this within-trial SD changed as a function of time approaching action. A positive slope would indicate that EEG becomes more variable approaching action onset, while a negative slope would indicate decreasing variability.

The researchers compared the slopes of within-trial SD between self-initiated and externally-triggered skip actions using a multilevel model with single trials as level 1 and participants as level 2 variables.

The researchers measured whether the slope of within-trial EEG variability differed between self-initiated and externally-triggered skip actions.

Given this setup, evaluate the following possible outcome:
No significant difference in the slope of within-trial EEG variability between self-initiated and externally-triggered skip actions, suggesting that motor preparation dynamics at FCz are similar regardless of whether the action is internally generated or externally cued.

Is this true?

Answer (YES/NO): NO